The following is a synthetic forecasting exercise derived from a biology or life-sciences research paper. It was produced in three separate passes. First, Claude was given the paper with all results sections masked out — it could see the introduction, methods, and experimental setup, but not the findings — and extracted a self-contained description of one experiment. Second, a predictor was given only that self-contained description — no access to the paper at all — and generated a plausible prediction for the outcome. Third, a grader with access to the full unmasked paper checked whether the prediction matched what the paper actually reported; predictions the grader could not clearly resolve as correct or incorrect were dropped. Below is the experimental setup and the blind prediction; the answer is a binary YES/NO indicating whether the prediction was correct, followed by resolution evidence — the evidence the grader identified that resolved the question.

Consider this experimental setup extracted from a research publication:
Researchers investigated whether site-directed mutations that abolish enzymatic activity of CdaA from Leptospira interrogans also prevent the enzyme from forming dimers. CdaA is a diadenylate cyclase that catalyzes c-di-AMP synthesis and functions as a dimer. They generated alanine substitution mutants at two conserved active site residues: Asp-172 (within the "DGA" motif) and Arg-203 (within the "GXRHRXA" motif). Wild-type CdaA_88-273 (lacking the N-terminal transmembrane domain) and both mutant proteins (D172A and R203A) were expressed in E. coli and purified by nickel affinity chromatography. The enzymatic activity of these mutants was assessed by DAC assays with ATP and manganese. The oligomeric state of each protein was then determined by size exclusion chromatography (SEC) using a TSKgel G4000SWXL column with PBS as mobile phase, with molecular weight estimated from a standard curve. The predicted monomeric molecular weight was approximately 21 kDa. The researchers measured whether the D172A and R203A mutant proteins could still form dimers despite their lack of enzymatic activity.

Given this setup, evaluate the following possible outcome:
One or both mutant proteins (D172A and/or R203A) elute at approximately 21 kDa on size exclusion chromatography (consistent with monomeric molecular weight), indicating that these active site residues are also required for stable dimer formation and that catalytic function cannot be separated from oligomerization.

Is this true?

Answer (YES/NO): NO